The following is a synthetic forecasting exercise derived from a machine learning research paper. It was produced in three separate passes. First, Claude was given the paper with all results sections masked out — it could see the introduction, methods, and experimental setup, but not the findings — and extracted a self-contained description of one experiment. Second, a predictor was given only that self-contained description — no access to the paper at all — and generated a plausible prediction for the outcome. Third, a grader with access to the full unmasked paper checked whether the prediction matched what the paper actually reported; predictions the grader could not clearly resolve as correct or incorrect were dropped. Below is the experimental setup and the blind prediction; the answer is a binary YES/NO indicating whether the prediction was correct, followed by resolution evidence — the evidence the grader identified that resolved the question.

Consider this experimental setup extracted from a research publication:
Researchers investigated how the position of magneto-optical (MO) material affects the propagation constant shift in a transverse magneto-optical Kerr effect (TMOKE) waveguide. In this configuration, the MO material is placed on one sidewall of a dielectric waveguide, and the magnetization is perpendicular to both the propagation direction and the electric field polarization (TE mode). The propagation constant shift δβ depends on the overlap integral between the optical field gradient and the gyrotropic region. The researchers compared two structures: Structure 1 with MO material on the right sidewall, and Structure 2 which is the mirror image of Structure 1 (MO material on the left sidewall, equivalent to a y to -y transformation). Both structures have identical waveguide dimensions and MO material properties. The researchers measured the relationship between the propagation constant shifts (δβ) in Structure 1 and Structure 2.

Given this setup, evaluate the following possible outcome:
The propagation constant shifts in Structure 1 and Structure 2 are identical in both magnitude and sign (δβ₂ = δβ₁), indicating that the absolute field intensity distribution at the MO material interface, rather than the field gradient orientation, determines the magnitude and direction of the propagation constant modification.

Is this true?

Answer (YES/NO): NO